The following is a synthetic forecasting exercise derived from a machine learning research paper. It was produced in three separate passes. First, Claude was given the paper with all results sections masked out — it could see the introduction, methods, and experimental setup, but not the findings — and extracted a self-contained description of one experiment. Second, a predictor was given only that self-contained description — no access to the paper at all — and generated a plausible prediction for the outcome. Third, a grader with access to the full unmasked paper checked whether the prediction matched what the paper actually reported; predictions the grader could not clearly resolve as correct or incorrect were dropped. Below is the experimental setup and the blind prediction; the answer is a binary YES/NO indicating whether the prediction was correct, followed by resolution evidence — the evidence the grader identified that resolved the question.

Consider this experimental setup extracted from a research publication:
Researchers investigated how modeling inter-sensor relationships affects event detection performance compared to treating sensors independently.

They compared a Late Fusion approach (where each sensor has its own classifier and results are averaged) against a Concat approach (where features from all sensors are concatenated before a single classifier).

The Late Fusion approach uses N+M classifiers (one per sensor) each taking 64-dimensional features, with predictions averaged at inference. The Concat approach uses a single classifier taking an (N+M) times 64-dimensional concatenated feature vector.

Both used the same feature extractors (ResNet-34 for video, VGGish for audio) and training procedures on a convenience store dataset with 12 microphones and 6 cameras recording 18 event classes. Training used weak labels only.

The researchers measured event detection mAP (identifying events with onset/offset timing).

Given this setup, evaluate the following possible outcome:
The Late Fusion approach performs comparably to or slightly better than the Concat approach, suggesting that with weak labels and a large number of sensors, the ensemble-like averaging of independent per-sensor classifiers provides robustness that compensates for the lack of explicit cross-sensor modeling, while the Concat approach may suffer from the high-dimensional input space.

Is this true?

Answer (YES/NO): NO